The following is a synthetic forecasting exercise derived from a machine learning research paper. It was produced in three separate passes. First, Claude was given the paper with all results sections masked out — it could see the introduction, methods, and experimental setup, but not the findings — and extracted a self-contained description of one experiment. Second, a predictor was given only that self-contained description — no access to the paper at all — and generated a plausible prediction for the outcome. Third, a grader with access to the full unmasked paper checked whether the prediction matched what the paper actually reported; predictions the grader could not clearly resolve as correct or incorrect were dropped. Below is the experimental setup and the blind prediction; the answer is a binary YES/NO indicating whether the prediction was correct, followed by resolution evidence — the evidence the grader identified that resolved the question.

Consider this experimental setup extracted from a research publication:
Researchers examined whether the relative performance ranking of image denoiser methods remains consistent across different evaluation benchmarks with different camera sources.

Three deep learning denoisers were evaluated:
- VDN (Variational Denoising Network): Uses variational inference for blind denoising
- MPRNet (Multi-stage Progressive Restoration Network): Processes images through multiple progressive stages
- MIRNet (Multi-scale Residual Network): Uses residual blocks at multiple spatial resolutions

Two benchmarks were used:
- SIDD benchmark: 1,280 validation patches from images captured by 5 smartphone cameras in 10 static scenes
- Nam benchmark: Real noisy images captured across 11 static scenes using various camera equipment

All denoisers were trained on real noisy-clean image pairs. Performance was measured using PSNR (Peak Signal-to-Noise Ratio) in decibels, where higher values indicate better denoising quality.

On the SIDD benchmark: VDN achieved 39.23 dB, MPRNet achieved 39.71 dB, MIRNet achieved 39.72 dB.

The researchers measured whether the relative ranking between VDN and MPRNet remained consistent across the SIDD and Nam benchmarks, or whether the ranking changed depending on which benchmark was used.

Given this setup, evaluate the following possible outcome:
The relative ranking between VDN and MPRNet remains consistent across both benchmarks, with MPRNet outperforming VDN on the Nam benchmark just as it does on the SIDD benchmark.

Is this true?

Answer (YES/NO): NO